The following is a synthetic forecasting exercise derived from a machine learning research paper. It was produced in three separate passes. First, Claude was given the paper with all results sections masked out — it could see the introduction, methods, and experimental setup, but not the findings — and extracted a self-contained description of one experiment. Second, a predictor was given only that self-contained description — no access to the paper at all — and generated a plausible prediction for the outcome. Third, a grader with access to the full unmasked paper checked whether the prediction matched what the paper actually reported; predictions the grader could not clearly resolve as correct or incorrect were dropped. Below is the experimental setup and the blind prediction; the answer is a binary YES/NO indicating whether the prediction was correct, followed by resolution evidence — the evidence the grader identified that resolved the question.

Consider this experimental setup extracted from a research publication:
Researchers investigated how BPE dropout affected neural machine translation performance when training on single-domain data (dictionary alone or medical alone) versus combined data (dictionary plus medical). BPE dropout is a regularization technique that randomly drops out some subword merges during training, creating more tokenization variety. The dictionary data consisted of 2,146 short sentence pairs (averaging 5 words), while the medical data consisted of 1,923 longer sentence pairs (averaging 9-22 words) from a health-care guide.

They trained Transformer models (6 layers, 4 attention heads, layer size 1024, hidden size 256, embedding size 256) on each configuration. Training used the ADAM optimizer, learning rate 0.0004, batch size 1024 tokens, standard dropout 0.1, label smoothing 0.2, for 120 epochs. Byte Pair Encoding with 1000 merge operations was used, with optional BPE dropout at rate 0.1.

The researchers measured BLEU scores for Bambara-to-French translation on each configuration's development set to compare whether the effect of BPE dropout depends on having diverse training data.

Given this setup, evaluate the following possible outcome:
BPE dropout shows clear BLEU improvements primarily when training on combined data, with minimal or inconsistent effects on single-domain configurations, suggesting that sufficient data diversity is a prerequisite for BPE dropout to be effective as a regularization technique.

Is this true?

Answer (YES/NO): NO